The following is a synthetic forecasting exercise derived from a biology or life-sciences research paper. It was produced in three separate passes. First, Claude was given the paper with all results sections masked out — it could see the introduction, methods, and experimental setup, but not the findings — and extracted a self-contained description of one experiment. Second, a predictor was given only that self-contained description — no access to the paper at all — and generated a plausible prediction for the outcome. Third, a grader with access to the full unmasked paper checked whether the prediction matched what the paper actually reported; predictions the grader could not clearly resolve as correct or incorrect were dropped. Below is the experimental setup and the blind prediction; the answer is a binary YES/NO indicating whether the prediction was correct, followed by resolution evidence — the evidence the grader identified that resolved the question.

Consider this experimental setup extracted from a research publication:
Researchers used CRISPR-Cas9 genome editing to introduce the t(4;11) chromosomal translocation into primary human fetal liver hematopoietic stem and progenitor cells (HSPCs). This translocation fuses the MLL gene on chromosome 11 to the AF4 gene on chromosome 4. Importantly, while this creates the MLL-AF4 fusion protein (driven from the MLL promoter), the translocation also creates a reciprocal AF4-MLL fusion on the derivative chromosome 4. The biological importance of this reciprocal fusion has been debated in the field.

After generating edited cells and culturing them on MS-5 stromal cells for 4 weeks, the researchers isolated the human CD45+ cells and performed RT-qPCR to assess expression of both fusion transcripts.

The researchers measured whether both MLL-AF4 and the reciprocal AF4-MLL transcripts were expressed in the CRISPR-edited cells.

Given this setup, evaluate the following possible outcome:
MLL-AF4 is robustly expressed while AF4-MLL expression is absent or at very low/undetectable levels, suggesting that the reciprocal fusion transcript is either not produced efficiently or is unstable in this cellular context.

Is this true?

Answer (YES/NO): NO